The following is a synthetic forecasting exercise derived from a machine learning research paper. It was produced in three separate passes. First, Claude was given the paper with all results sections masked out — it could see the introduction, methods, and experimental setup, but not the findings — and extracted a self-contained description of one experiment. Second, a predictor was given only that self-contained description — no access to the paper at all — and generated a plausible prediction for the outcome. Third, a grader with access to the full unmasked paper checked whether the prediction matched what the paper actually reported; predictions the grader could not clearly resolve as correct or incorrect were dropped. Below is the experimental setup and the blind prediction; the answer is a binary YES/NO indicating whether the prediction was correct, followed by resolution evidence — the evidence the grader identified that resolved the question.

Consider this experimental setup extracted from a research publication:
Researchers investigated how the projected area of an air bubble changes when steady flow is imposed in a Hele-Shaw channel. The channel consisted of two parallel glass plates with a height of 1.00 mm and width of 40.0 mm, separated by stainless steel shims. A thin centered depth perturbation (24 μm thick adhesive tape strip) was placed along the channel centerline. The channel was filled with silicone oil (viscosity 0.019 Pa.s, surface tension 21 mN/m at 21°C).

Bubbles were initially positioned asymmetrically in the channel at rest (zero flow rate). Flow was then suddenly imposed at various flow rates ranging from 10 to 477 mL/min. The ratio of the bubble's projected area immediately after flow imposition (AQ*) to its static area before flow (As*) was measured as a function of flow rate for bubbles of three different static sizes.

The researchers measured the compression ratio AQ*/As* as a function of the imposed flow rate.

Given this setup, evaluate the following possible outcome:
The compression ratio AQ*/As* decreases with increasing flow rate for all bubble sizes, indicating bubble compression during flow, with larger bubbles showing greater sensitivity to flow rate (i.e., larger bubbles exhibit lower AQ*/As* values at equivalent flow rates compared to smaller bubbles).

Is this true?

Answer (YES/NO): NO